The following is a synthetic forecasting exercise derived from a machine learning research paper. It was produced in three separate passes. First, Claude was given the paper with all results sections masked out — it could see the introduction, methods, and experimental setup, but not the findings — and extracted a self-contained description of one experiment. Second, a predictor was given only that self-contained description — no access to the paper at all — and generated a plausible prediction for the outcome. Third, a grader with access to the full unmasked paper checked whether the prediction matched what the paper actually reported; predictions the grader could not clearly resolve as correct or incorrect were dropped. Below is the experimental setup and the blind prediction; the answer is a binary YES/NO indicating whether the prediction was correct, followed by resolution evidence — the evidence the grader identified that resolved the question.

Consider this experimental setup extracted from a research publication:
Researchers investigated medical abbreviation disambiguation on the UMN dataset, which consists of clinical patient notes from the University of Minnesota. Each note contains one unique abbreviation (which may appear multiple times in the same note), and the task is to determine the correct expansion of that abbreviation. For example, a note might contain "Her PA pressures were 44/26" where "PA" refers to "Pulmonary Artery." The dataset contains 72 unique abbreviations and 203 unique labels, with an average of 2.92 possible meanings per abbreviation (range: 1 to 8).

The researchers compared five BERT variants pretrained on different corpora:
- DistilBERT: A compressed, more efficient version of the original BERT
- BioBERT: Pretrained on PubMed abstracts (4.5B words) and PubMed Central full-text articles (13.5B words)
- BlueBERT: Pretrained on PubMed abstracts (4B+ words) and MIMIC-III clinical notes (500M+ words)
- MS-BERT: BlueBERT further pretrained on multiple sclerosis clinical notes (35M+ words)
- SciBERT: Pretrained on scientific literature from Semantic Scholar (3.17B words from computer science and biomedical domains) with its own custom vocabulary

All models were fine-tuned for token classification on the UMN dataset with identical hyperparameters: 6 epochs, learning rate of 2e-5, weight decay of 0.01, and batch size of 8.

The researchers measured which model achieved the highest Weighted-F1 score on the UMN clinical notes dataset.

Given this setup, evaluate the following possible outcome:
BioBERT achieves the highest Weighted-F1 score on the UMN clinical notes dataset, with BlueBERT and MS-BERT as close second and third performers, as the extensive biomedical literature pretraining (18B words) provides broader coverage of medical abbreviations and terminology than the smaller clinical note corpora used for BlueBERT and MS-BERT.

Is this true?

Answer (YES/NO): NO